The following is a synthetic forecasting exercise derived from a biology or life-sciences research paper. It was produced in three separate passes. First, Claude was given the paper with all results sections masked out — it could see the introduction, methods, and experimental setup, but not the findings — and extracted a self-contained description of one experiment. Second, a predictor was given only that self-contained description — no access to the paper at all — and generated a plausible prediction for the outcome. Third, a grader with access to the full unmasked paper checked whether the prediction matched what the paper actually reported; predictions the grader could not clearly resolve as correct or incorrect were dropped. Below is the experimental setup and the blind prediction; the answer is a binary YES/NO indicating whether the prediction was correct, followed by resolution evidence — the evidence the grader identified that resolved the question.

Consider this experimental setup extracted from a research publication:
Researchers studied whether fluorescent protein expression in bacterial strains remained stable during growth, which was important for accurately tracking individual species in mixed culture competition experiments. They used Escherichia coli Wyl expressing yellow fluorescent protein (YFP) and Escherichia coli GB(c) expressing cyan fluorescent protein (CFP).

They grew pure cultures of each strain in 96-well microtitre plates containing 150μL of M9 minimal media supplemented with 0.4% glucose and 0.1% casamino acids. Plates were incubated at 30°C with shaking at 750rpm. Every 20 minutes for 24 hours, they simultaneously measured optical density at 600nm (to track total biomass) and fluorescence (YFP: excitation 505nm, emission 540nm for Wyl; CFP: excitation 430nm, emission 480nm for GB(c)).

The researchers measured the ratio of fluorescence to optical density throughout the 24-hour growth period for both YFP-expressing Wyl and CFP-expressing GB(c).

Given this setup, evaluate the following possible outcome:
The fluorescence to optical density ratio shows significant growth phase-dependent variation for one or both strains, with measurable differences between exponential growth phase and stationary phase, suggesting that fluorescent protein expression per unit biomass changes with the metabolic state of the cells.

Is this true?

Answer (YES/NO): NO